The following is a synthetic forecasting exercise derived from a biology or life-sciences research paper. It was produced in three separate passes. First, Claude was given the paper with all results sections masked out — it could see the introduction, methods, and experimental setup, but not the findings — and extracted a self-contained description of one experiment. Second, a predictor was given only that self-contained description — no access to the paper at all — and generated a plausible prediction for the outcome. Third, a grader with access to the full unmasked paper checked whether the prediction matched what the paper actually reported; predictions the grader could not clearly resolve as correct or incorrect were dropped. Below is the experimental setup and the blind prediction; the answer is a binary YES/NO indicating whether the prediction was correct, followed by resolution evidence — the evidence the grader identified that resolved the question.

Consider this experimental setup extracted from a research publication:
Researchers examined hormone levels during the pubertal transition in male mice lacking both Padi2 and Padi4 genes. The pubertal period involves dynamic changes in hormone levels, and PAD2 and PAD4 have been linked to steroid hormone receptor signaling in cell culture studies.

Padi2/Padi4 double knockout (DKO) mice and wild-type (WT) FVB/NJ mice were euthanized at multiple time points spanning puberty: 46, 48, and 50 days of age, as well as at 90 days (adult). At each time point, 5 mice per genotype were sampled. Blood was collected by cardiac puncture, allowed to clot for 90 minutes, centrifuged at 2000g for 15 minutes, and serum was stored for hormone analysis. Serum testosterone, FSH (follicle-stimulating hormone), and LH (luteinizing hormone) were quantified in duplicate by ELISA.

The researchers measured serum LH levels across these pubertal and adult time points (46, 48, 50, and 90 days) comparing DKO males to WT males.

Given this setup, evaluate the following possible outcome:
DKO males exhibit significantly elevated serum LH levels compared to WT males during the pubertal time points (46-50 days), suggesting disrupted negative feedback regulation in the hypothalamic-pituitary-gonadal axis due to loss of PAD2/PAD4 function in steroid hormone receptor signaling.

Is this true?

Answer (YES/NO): NO